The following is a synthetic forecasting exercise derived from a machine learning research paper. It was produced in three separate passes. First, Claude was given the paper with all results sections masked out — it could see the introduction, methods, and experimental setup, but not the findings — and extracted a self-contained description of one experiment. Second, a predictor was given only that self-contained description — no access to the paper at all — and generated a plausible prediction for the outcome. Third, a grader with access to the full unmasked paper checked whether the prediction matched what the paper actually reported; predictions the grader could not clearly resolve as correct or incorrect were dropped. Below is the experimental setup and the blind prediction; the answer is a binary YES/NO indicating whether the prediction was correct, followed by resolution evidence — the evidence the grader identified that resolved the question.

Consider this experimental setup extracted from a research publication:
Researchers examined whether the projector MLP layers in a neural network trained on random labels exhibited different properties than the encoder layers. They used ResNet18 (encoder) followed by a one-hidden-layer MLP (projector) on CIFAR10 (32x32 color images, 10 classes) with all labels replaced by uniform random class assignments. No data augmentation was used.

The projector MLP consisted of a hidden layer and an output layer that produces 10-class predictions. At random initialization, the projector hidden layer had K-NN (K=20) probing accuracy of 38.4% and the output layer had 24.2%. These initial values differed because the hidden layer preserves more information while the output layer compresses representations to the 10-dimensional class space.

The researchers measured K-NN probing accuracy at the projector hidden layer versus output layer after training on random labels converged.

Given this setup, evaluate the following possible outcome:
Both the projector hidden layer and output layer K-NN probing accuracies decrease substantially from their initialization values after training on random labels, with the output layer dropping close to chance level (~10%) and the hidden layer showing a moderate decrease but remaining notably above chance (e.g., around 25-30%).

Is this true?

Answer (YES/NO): NO